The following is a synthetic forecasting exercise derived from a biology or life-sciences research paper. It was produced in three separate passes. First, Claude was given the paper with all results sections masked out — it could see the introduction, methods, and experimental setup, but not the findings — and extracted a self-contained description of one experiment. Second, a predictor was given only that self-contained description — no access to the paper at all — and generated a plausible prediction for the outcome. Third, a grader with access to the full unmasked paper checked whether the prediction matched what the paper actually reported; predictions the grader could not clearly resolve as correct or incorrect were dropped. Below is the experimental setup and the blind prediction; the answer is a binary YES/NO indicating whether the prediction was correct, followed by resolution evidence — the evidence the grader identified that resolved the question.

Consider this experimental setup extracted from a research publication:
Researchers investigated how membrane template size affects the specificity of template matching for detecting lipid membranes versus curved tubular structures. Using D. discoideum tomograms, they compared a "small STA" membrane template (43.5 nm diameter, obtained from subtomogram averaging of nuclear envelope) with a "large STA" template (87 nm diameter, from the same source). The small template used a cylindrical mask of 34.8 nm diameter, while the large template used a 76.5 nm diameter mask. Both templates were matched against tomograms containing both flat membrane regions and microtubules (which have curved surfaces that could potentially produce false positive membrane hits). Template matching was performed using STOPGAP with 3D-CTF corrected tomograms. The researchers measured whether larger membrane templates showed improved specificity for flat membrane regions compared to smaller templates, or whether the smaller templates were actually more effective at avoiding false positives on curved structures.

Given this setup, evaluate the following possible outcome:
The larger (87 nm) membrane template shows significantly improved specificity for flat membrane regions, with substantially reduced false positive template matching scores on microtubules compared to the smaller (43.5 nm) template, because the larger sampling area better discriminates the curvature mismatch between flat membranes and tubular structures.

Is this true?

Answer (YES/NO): YES